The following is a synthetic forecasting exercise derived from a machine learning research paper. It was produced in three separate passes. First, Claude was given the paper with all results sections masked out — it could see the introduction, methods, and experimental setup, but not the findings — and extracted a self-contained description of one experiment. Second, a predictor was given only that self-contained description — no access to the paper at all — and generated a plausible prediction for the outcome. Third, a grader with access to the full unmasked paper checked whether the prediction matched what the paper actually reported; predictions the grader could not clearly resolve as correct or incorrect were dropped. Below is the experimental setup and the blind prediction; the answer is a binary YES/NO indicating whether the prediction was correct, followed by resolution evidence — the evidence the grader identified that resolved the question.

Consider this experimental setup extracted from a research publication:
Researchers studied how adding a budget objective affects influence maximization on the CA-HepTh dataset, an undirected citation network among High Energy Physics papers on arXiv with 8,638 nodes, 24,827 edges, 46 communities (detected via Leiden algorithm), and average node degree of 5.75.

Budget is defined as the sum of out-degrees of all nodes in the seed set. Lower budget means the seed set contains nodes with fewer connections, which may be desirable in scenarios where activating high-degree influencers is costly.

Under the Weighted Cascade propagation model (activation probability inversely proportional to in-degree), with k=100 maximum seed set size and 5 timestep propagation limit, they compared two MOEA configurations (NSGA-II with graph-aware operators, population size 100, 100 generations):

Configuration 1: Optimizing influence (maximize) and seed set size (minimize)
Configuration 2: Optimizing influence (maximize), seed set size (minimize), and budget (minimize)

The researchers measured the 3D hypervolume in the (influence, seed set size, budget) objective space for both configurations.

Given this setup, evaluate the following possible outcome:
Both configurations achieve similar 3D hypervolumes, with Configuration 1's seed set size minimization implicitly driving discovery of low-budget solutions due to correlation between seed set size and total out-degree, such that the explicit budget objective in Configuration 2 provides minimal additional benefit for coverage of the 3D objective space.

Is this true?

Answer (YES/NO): NO